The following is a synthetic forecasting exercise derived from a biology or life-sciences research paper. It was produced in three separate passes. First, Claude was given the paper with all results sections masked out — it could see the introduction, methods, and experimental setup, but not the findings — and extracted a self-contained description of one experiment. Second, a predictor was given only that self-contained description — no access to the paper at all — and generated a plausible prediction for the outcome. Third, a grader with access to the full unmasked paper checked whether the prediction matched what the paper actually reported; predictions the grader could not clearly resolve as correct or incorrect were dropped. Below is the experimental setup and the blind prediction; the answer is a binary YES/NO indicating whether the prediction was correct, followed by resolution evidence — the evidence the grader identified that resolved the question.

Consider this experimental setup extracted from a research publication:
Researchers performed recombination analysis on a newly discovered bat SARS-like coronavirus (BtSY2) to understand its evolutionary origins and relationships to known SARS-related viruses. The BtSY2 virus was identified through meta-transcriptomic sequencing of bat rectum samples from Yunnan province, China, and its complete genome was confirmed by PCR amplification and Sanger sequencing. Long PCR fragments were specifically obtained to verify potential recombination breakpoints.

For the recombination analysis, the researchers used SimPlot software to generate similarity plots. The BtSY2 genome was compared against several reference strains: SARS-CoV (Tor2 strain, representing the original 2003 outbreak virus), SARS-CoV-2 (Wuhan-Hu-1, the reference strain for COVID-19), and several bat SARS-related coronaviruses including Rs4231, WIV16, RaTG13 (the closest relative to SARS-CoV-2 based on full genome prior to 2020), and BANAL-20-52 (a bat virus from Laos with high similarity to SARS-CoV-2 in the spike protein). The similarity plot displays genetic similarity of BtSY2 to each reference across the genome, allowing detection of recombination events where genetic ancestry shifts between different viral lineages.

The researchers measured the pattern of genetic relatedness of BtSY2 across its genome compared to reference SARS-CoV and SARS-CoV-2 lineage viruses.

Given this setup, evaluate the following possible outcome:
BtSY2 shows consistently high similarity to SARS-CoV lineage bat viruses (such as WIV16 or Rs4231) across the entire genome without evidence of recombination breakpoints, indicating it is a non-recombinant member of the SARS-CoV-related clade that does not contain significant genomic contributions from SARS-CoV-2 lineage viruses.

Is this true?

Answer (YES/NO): NO